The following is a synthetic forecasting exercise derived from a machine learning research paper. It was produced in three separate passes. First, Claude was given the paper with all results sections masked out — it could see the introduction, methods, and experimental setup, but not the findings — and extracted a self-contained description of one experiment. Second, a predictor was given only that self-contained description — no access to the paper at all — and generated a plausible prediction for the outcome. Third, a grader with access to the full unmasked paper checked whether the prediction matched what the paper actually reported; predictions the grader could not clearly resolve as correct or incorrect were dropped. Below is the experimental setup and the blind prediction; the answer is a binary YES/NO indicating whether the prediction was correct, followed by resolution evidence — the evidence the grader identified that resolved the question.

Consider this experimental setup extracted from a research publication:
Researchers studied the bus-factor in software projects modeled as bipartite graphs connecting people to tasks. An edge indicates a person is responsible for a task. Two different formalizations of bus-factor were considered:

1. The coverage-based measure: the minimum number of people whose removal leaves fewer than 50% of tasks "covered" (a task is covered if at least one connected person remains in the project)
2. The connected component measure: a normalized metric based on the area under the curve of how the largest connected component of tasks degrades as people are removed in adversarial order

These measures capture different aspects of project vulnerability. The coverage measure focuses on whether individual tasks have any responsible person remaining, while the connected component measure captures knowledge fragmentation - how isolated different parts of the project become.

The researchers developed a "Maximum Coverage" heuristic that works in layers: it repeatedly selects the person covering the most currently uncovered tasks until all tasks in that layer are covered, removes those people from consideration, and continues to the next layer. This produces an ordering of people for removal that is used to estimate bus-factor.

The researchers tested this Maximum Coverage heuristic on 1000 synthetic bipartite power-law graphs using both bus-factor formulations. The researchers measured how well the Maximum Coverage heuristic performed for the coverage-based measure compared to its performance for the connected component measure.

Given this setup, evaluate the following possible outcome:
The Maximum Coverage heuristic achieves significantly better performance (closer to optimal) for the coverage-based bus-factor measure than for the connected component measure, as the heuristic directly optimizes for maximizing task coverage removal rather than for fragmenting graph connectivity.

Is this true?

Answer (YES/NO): NO